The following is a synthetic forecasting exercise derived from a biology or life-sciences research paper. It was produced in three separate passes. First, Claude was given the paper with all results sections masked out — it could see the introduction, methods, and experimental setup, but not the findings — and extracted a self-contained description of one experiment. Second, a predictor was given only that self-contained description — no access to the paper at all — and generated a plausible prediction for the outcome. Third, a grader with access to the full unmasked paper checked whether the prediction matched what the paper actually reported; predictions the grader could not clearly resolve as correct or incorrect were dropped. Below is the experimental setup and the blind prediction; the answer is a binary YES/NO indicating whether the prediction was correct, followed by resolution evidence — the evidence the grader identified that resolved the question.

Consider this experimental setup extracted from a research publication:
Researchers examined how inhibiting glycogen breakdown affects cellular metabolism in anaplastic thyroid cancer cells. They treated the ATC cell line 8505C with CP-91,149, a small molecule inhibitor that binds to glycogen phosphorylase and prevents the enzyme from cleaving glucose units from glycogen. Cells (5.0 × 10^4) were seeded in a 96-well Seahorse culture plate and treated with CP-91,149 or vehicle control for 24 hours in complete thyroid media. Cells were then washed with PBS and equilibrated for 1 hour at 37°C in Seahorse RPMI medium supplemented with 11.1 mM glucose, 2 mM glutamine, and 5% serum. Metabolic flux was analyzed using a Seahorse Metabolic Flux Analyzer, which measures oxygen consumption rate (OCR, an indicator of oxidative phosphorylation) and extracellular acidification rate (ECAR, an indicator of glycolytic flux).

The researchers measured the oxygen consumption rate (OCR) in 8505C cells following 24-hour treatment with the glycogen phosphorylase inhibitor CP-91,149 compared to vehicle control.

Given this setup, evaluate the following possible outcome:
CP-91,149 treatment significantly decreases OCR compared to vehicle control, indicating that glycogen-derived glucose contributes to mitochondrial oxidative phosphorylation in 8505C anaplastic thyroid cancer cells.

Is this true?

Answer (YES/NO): NO